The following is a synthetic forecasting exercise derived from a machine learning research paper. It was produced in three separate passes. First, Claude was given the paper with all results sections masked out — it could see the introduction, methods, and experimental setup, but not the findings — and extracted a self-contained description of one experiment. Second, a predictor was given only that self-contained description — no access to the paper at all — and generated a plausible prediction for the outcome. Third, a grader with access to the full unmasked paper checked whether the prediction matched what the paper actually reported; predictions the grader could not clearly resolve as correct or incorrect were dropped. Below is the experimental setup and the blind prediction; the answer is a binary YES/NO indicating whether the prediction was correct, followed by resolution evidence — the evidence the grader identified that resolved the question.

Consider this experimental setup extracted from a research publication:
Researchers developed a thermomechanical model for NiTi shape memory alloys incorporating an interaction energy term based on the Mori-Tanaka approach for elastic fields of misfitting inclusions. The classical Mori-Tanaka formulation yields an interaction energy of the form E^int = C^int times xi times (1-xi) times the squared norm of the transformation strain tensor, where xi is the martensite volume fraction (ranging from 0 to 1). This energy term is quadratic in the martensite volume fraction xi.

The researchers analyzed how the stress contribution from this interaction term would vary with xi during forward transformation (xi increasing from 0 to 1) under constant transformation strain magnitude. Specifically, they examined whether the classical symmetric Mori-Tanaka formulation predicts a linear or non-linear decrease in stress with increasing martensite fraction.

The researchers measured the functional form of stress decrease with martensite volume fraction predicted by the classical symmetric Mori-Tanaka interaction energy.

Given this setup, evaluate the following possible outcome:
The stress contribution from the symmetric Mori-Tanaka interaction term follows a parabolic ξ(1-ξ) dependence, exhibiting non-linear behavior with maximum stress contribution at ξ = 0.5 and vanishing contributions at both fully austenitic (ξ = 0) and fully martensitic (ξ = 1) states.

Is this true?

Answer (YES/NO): NO